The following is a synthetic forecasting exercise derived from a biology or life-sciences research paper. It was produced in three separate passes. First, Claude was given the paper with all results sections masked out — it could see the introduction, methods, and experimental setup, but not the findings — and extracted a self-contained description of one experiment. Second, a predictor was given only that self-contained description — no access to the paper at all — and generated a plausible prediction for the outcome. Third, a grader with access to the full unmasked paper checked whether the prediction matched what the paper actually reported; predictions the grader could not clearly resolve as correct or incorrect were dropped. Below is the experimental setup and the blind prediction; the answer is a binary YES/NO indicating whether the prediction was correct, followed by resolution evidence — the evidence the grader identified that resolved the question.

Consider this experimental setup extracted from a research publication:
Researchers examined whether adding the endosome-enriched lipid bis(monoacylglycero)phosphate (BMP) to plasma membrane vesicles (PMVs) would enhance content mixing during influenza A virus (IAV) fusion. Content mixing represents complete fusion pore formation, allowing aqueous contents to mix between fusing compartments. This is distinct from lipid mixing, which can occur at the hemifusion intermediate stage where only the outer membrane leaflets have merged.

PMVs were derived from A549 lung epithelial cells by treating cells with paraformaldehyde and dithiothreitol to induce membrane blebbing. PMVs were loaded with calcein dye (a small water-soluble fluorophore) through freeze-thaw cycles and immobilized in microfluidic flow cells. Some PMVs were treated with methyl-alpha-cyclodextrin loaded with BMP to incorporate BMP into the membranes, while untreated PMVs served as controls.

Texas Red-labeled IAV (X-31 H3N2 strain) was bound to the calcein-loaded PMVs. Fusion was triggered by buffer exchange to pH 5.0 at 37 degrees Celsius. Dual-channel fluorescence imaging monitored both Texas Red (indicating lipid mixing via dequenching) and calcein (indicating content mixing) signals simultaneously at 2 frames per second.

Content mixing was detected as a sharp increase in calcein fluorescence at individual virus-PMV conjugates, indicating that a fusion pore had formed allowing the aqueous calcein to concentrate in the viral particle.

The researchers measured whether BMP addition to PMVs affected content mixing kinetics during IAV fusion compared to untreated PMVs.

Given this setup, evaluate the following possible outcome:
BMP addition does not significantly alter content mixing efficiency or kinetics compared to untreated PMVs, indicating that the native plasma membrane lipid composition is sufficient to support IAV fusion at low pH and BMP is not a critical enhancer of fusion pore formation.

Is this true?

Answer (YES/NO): NO